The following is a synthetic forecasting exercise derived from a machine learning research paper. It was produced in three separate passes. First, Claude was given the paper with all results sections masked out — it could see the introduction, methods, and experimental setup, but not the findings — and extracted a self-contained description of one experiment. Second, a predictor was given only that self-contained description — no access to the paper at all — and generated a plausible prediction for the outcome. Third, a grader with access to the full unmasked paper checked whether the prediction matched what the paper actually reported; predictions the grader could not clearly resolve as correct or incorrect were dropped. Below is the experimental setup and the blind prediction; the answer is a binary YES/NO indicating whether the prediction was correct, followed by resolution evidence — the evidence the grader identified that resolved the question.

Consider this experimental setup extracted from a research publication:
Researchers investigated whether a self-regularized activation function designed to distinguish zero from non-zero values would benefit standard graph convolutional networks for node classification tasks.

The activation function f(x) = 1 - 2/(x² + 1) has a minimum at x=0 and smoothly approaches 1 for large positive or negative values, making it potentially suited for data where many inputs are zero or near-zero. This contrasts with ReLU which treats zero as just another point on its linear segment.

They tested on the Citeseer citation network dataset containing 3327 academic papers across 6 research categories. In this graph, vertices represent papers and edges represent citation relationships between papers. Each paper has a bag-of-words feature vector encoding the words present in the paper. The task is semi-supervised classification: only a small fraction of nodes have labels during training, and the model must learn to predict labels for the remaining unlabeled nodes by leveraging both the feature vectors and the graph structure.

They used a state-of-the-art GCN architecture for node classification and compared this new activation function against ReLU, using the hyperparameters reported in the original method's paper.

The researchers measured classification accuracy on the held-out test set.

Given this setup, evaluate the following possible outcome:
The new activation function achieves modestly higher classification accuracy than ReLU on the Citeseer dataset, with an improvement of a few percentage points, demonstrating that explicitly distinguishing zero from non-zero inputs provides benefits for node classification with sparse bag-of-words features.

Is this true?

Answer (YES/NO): NO